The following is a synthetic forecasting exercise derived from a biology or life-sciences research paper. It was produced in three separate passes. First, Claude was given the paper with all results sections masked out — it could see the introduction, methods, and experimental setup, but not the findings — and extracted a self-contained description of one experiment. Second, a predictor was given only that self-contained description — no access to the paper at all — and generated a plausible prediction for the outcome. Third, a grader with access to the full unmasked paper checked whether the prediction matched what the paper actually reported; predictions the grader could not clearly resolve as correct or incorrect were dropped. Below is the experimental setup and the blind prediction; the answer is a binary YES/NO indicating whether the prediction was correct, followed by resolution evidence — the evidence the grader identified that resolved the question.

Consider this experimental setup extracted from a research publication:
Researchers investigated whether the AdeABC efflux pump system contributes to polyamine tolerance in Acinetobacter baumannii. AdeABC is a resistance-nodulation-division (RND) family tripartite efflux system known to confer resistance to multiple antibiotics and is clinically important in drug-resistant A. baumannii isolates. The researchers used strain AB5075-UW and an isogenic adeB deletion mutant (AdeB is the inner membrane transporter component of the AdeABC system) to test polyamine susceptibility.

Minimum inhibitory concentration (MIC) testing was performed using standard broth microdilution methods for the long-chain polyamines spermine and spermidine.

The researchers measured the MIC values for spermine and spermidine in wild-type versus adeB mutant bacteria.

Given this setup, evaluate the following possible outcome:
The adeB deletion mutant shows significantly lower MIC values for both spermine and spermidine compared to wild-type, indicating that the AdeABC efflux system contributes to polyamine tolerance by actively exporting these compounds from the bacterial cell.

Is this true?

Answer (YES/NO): NO